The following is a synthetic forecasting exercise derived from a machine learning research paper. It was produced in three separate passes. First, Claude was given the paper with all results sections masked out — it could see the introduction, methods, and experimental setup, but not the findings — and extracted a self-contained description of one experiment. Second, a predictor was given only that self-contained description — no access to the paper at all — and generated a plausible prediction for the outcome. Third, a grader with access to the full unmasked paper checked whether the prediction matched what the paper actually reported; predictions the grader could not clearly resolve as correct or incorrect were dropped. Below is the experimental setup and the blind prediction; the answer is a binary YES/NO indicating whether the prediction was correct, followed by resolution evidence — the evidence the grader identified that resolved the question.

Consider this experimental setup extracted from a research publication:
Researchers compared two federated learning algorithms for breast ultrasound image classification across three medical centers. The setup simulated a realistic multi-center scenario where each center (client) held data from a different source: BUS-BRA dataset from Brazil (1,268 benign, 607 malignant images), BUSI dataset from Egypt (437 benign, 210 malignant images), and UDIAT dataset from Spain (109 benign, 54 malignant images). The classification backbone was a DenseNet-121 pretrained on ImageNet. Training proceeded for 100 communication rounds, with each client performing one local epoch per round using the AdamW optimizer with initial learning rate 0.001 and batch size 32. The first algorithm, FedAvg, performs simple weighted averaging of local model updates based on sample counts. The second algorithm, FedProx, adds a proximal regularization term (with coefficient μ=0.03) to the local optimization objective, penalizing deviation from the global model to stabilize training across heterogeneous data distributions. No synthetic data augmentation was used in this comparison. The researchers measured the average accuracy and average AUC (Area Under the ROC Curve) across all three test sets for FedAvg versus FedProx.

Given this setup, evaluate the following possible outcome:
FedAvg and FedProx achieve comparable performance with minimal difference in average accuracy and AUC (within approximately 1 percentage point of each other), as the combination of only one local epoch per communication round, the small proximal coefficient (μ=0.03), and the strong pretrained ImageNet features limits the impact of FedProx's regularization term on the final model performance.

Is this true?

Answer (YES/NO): NO